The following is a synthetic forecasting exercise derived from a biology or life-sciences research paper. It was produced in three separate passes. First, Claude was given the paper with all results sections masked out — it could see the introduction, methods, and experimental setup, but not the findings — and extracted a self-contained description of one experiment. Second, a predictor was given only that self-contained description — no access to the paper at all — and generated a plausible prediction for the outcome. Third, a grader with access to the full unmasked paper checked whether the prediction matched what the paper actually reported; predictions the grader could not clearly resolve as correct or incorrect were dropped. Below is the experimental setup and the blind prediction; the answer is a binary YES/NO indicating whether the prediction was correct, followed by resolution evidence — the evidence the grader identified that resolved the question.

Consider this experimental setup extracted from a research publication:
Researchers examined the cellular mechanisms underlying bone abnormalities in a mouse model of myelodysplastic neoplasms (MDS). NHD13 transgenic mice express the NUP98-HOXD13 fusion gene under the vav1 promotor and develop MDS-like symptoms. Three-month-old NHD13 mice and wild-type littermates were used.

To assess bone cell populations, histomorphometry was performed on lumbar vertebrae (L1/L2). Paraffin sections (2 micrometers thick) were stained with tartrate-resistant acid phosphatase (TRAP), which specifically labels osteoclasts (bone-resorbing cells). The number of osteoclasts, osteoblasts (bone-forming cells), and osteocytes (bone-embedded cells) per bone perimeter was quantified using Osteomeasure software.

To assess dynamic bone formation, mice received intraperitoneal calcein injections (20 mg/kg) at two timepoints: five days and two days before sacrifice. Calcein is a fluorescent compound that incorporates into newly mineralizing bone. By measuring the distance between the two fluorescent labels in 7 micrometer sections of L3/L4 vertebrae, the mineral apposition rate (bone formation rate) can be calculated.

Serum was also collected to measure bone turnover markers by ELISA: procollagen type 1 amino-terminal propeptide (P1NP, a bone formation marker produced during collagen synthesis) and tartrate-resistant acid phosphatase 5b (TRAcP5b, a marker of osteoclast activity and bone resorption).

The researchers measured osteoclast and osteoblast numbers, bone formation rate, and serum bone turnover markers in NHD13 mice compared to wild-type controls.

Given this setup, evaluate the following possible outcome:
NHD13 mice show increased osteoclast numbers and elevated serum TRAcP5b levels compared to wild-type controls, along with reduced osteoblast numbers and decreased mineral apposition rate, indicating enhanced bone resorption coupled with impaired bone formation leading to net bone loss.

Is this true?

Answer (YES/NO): NO